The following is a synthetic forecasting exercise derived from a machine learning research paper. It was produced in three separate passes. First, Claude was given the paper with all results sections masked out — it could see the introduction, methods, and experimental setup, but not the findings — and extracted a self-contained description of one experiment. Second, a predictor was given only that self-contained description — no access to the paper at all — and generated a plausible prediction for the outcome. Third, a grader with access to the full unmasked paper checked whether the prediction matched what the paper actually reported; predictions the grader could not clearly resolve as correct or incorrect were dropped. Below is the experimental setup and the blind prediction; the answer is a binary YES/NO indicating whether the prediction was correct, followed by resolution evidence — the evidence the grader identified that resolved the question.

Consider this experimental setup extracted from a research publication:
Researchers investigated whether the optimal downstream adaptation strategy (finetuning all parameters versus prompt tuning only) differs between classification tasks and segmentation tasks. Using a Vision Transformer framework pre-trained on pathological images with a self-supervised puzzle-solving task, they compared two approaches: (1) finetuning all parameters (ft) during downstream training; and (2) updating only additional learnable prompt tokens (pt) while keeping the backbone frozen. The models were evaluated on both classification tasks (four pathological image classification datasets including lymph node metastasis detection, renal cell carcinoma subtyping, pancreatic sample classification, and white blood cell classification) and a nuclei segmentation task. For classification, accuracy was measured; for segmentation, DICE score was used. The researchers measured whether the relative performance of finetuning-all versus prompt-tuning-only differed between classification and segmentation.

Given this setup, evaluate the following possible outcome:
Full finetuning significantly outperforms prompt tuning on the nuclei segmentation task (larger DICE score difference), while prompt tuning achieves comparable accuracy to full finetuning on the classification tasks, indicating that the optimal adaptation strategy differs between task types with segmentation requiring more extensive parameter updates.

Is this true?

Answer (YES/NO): NO